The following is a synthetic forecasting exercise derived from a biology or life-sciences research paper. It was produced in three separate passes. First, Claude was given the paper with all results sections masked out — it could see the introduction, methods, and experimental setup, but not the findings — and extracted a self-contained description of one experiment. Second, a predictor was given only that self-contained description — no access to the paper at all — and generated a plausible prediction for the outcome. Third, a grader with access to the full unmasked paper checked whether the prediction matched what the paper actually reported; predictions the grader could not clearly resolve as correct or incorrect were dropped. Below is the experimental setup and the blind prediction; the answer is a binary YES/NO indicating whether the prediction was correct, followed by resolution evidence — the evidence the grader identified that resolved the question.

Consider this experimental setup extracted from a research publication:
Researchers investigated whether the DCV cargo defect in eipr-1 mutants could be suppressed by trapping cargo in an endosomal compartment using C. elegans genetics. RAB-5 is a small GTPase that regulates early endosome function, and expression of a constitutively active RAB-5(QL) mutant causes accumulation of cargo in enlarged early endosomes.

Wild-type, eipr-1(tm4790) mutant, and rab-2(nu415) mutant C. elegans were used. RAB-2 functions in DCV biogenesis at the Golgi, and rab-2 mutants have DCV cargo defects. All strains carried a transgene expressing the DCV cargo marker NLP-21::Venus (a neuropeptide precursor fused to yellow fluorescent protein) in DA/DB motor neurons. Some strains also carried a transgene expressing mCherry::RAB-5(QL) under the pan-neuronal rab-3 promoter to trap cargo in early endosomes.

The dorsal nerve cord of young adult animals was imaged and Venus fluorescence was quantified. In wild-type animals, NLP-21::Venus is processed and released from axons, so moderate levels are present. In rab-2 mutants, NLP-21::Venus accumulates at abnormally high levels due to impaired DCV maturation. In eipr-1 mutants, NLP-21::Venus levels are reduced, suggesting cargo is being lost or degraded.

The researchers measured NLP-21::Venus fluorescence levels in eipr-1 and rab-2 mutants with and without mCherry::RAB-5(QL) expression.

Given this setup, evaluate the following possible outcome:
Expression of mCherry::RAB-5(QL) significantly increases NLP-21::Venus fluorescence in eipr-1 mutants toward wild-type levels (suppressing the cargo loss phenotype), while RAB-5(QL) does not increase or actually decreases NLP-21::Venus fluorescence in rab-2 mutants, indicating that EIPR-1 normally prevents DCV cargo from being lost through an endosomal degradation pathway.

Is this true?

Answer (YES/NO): NO